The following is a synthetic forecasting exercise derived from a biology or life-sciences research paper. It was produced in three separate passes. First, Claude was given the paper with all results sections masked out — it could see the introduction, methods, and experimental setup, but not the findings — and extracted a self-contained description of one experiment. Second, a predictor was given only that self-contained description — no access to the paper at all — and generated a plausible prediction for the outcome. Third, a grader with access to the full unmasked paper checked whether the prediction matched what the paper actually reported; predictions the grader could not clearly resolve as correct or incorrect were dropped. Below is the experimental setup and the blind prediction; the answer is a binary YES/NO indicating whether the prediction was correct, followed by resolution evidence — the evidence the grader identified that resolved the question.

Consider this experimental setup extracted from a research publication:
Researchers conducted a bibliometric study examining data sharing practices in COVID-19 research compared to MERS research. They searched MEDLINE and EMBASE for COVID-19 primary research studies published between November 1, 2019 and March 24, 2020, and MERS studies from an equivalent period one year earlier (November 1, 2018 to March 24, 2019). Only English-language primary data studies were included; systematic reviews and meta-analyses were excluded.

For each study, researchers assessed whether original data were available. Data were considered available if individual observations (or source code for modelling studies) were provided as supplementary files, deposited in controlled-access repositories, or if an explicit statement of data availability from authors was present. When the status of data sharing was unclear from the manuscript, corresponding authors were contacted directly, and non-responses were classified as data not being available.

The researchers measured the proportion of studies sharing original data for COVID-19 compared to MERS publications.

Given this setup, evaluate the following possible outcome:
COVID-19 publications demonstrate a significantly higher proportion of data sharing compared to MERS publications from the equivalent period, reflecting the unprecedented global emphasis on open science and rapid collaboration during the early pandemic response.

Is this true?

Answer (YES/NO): NO